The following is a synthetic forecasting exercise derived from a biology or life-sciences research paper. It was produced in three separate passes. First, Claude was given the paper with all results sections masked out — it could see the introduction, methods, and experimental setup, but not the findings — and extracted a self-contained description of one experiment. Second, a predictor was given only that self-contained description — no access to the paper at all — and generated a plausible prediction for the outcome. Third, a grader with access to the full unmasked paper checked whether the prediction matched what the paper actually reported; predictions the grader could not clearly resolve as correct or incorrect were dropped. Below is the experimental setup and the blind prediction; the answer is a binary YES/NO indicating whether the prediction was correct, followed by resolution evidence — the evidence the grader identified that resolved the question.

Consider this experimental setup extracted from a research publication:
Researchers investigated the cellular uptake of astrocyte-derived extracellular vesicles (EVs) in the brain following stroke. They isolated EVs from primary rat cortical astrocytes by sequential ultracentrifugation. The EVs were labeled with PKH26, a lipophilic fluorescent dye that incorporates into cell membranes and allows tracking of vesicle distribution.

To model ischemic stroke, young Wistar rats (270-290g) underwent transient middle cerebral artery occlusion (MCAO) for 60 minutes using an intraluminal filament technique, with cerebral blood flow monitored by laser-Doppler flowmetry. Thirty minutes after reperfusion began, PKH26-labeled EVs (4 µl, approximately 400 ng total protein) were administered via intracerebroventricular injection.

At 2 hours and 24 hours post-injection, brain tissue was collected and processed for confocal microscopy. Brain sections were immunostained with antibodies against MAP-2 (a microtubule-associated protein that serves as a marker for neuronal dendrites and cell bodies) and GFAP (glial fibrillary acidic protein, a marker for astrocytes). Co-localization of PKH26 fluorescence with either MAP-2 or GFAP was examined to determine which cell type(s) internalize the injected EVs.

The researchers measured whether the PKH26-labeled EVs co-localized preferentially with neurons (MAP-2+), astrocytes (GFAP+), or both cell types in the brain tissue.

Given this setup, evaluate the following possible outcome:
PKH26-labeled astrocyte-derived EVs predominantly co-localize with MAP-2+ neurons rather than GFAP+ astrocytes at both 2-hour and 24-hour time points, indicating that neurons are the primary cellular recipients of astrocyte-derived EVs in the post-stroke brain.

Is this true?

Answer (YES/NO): NO